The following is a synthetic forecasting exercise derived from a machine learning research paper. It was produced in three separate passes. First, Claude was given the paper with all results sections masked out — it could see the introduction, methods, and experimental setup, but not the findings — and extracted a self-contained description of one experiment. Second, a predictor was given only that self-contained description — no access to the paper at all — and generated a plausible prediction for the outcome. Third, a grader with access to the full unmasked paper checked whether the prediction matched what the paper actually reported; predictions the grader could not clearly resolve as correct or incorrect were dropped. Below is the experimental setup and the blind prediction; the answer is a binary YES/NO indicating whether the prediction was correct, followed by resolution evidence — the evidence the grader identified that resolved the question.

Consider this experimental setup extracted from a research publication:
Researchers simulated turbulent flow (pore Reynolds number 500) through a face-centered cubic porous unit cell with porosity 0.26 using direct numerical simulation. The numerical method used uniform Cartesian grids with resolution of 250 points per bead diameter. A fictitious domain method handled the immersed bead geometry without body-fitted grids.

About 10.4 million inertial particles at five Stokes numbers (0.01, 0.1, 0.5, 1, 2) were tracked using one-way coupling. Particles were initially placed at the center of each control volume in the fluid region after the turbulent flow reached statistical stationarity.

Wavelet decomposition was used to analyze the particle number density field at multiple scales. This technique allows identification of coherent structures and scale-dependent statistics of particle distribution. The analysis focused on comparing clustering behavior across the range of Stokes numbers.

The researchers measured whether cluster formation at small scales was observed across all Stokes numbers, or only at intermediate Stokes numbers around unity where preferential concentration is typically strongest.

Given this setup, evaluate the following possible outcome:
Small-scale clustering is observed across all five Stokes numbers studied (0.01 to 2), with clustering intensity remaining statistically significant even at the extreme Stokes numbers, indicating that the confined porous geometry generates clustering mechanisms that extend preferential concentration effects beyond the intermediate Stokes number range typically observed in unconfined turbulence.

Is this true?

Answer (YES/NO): YES